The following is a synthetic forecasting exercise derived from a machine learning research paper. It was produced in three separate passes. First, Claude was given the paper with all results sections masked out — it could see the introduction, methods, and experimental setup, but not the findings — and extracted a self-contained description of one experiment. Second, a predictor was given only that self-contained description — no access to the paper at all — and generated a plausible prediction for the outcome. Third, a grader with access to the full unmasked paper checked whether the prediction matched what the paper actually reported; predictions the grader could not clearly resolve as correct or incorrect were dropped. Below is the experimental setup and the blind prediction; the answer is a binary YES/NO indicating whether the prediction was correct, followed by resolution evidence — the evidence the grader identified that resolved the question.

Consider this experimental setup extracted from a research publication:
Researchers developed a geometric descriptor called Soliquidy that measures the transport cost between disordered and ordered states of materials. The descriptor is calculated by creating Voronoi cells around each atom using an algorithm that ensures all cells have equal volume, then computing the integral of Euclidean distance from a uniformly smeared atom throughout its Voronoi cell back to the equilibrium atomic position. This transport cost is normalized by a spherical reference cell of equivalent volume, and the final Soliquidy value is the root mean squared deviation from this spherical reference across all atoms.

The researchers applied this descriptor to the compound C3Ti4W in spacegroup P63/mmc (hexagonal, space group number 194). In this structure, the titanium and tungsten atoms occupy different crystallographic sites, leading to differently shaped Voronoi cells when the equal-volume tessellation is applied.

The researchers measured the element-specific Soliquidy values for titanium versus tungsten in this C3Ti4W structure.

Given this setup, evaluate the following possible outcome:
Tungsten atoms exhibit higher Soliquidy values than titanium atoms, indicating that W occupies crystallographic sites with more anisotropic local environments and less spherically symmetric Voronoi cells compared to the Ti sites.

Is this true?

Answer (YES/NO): YES